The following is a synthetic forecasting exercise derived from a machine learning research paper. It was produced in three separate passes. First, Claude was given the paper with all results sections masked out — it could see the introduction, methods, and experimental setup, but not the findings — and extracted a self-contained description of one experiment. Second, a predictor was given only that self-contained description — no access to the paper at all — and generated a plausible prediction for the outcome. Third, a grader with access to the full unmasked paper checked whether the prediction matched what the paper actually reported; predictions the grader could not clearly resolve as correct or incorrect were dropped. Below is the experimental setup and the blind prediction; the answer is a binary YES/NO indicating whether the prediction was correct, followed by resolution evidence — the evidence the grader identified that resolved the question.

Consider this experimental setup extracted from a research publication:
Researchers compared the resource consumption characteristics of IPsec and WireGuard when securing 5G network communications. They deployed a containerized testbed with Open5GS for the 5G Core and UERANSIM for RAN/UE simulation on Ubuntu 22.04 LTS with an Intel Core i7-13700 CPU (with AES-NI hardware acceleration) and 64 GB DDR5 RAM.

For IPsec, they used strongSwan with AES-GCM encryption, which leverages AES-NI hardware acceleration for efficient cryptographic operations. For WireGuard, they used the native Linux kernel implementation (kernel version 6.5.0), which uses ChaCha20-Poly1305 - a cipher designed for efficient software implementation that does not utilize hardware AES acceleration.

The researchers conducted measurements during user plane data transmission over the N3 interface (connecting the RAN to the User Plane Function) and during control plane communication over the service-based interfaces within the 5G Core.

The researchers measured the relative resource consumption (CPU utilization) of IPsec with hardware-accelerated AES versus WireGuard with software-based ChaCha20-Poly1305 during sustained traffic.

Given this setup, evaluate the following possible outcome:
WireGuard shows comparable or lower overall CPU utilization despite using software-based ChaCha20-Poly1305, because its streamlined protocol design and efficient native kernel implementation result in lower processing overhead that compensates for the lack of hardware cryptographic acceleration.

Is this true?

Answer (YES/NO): YES